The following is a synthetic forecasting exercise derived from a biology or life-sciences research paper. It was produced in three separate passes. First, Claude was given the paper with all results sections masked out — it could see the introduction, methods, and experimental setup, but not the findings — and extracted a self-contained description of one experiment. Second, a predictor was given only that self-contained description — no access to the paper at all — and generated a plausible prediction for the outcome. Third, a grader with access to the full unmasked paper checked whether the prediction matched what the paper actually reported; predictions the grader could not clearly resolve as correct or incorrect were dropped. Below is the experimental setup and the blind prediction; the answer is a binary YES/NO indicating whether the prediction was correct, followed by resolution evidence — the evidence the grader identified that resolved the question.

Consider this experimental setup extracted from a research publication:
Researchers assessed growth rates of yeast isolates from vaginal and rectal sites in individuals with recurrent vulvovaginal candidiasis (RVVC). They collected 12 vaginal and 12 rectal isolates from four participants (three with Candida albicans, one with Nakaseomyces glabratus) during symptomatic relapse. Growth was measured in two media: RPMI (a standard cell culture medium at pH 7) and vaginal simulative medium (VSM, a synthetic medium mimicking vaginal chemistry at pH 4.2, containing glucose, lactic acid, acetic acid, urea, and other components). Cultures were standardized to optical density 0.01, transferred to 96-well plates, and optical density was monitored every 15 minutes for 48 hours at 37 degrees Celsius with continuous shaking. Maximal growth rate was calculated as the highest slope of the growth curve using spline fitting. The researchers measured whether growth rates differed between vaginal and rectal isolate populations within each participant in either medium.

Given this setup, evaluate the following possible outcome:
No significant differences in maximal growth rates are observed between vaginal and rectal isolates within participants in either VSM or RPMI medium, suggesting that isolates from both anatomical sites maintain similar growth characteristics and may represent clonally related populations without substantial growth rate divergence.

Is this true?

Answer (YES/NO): NO